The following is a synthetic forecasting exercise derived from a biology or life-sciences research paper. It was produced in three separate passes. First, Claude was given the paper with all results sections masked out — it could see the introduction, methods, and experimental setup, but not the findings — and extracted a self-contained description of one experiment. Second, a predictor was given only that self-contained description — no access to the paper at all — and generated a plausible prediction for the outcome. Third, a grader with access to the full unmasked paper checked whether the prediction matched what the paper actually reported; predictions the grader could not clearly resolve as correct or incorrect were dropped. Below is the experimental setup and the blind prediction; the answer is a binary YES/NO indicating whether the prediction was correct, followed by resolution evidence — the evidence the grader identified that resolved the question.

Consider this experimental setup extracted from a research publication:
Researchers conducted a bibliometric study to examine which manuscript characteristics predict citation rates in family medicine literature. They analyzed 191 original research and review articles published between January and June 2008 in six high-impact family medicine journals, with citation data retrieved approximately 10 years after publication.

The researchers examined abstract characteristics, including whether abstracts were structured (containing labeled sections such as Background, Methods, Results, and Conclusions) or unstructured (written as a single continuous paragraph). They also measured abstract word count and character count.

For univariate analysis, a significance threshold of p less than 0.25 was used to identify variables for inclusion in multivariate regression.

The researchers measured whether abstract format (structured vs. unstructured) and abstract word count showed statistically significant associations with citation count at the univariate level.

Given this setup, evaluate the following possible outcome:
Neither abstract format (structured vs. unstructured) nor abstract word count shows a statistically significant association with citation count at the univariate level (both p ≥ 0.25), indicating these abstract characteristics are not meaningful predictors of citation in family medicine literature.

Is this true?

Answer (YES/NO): NO